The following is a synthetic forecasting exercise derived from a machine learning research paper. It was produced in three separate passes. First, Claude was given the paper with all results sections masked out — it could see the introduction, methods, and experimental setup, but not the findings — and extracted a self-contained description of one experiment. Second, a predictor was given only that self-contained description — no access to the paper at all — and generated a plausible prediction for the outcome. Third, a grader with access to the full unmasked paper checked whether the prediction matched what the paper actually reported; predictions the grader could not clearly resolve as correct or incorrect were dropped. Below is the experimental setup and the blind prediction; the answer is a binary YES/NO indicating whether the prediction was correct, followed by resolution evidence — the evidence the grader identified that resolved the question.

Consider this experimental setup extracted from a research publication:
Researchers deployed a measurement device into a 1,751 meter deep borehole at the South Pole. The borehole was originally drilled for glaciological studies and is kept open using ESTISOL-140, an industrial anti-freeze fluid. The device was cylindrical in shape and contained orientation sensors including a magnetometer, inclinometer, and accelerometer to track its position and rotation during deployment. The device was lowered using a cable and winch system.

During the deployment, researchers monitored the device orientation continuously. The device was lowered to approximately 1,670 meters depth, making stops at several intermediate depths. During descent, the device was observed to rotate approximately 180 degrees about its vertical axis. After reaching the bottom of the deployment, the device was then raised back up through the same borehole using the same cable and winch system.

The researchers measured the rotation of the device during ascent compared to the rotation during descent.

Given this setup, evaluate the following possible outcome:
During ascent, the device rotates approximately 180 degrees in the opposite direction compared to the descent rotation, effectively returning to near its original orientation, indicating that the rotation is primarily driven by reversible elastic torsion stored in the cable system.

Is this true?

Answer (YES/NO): NO